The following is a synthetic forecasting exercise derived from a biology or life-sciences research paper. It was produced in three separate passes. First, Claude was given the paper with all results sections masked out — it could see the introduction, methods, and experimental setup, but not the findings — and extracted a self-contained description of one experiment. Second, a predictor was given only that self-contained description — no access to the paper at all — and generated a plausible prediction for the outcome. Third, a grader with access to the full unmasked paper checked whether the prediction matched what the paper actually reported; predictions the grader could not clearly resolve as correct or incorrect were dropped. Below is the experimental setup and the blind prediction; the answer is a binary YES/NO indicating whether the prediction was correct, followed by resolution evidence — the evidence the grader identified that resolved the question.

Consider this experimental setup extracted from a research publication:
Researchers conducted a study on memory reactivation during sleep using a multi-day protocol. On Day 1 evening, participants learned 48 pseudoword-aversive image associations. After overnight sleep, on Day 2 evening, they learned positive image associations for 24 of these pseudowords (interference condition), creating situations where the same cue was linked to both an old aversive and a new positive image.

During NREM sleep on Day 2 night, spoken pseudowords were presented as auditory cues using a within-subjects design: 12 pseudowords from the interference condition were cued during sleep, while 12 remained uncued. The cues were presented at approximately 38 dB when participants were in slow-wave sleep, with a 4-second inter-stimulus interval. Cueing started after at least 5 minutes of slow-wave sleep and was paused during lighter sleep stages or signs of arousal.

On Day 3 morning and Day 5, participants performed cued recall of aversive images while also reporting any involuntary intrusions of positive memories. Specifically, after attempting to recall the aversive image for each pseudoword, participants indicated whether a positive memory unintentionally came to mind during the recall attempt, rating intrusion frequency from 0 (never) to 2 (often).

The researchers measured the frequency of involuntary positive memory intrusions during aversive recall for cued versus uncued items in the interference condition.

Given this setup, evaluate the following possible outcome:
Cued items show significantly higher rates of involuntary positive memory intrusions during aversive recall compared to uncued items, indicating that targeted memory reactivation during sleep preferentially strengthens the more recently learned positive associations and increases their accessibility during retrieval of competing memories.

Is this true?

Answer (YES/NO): YES